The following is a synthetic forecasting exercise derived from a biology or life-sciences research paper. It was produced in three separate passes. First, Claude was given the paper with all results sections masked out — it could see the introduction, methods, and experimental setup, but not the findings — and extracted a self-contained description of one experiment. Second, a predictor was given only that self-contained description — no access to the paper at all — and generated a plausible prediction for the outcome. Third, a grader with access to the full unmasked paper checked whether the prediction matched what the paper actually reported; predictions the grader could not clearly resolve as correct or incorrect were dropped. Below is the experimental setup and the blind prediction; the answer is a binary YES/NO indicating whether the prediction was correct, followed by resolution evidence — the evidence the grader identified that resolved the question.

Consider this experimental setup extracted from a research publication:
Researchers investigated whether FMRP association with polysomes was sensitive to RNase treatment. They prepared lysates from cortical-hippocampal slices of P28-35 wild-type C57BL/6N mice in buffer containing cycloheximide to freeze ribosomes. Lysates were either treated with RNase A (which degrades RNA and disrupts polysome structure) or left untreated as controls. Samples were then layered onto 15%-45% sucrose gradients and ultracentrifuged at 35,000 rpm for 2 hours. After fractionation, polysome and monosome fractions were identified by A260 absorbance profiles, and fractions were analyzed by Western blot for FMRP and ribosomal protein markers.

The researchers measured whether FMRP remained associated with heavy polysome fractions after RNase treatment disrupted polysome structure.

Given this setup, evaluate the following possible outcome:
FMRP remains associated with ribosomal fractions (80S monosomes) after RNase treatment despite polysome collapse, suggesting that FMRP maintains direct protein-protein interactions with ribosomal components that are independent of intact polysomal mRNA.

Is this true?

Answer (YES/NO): NO